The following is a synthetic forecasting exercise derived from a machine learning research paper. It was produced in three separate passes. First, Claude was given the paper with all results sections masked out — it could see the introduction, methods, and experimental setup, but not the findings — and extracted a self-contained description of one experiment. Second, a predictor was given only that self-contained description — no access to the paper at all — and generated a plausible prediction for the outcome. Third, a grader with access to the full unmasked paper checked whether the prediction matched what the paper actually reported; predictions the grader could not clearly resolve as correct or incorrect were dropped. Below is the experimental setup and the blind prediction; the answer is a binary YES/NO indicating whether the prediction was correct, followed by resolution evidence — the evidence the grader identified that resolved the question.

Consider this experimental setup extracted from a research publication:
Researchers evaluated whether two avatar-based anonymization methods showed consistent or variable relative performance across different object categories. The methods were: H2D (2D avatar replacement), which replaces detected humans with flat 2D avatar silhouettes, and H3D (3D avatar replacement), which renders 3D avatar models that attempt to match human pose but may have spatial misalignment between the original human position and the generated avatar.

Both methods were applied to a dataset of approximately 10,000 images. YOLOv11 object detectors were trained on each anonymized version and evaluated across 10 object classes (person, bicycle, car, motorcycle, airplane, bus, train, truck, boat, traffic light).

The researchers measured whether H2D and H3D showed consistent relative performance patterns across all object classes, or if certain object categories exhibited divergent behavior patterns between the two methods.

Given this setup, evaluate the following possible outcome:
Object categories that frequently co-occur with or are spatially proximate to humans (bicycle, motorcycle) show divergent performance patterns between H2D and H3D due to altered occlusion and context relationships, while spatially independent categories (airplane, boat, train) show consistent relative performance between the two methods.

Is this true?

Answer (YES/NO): YES